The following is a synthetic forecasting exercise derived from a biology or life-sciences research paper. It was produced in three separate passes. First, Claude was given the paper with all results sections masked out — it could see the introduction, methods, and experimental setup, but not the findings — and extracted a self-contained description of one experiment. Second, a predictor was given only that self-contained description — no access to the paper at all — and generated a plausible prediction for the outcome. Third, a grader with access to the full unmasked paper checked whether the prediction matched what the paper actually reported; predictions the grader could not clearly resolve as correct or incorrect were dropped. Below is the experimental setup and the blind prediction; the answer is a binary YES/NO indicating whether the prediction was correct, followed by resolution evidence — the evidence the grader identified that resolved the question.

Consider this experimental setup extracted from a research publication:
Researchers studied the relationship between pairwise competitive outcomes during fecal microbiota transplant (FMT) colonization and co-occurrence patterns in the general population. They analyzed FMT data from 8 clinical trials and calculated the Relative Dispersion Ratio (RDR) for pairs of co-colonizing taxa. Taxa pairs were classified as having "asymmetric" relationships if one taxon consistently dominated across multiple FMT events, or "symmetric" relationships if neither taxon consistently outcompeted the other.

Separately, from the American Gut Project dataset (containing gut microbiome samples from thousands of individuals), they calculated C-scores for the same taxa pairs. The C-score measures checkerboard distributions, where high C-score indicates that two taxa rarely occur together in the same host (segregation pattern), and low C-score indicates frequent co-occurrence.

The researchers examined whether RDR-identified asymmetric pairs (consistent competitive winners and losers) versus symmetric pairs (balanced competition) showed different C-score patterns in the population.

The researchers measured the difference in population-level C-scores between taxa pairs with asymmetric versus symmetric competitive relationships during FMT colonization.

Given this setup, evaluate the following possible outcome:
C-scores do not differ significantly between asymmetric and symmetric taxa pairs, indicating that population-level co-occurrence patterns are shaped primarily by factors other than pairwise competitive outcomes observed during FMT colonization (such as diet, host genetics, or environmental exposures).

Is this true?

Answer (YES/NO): NO